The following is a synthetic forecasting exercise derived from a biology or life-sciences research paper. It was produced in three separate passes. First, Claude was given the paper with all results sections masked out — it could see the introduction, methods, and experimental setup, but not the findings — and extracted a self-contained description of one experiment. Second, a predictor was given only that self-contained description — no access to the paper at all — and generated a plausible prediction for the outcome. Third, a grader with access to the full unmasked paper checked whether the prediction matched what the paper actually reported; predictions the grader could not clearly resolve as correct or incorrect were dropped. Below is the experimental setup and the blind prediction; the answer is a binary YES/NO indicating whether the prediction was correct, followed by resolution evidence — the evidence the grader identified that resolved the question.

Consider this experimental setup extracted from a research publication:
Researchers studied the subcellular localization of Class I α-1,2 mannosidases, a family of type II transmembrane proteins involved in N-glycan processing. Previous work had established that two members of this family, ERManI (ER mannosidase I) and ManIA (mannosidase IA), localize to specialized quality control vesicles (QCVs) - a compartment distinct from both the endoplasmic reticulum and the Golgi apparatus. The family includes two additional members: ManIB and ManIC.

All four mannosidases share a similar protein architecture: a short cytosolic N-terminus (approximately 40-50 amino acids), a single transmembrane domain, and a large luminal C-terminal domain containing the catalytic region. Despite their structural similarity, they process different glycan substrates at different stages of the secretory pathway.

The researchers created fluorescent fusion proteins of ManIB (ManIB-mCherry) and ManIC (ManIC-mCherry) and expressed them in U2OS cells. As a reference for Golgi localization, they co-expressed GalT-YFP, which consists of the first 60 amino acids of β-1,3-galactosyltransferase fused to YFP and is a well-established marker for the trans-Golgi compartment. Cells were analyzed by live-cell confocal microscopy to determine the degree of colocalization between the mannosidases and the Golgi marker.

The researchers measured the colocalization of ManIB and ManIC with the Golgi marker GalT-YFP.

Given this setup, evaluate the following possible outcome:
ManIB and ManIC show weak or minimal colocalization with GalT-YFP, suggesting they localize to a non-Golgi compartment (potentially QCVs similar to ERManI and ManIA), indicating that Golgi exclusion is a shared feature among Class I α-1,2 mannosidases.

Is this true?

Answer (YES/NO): NO